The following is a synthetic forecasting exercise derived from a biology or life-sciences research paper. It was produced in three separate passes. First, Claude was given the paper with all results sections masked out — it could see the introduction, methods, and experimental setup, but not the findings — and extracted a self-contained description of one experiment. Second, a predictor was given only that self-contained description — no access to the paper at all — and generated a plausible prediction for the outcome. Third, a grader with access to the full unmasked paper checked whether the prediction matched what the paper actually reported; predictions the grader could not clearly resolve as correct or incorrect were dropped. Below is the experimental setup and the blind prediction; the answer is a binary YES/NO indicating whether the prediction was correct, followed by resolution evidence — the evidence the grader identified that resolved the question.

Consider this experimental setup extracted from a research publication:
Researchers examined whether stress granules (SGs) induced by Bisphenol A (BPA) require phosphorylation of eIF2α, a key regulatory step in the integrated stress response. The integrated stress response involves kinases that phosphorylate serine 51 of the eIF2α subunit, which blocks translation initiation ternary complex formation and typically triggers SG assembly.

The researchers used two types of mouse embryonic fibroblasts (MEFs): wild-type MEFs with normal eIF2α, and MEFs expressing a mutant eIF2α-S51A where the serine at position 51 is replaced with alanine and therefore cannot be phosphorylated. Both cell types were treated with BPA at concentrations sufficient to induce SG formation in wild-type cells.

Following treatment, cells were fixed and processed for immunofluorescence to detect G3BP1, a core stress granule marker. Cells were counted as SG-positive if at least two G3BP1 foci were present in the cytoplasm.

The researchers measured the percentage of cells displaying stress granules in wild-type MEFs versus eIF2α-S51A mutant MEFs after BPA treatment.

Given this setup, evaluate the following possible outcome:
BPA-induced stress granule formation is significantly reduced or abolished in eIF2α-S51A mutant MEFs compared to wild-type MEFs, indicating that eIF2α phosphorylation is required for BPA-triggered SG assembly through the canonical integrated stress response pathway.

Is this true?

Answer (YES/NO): YES